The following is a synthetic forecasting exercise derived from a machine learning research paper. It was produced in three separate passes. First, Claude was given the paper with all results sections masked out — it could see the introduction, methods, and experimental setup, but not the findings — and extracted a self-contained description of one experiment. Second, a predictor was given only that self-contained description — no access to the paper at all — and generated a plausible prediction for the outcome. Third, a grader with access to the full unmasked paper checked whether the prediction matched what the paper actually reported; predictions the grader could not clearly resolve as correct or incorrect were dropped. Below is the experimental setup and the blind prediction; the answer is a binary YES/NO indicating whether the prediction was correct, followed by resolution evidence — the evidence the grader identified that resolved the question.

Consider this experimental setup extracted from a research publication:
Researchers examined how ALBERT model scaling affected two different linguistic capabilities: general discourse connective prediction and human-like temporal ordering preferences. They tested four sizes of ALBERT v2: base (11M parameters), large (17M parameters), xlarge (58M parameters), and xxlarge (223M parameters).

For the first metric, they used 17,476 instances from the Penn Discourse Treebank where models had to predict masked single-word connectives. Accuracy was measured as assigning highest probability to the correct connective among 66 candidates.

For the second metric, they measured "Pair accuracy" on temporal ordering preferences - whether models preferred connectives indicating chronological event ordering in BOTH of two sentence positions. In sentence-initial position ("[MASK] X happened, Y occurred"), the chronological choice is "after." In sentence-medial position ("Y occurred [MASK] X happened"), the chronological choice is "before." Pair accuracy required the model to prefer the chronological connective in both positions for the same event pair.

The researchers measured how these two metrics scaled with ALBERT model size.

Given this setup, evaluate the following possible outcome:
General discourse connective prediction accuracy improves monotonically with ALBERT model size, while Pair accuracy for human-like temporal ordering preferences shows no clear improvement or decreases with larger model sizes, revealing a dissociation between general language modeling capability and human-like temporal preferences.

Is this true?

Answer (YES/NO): YES